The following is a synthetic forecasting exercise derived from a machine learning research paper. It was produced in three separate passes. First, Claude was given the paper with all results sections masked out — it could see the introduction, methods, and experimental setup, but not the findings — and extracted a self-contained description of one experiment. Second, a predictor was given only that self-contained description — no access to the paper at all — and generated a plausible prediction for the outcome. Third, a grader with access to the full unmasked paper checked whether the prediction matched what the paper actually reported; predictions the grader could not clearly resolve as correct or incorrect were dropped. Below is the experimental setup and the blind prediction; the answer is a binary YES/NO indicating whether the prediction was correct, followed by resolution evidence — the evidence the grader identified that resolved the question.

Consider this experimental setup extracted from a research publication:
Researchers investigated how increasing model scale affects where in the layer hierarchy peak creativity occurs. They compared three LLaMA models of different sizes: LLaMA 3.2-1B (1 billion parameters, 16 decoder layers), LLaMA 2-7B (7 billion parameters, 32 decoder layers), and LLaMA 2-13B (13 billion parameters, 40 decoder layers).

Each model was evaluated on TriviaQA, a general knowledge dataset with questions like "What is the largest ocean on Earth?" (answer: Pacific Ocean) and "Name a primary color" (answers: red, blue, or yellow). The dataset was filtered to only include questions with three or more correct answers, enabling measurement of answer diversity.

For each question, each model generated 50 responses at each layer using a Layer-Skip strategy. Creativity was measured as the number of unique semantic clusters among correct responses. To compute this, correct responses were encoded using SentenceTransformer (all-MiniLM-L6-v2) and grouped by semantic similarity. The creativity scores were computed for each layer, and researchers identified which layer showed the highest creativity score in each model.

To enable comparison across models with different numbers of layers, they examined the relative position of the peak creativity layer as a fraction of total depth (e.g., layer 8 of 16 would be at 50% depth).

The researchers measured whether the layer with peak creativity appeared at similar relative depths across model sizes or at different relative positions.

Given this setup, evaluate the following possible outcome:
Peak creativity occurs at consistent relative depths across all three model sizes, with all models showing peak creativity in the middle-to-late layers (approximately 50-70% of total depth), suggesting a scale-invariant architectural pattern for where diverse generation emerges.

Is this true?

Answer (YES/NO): NO